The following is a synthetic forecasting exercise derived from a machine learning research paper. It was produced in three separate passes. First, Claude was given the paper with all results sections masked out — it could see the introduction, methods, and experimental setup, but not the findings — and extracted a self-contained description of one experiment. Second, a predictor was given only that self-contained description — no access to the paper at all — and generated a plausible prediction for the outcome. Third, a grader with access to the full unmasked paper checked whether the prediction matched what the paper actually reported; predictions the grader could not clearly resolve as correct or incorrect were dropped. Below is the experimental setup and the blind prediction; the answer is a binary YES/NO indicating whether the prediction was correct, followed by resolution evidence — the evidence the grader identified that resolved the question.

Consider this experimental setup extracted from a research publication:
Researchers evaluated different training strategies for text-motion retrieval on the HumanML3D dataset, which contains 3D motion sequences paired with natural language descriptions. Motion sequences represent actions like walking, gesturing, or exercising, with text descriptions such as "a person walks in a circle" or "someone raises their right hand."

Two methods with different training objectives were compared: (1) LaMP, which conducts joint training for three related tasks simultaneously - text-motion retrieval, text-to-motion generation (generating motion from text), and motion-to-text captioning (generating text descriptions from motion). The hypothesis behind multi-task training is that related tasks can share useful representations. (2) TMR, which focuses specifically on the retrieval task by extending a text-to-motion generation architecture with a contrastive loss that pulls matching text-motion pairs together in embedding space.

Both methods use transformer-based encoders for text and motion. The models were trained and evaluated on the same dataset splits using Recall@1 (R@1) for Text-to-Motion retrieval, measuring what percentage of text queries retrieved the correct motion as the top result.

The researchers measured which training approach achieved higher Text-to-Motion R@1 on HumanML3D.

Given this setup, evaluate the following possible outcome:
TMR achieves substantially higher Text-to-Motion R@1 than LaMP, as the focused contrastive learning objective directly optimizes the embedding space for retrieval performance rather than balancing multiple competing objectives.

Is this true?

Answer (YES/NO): YES